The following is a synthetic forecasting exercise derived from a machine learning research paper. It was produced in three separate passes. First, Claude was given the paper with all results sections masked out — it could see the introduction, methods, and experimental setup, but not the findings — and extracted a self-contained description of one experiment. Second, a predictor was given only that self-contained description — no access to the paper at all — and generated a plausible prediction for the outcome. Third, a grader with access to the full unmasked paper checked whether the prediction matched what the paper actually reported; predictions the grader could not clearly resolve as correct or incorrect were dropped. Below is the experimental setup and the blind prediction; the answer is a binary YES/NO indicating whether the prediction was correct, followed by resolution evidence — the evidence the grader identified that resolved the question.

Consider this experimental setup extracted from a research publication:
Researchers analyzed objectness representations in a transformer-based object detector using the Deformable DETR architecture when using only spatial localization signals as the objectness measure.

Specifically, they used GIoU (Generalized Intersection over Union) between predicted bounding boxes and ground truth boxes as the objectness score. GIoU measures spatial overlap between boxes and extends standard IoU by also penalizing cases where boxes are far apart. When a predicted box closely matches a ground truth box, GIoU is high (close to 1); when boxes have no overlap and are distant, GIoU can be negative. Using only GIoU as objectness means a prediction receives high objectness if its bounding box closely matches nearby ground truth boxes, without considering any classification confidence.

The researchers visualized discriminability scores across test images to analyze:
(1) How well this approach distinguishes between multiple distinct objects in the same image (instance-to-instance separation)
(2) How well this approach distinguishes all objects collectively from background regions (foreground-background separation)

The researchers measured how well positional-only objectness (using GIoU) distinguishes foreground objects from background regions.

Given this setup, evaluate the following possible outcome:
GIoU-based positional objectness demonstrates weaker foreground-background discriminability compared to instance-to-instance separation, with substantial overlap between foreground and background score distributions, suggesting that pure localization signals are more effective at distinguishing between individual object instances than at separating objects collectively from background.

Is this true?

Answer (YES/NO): YES